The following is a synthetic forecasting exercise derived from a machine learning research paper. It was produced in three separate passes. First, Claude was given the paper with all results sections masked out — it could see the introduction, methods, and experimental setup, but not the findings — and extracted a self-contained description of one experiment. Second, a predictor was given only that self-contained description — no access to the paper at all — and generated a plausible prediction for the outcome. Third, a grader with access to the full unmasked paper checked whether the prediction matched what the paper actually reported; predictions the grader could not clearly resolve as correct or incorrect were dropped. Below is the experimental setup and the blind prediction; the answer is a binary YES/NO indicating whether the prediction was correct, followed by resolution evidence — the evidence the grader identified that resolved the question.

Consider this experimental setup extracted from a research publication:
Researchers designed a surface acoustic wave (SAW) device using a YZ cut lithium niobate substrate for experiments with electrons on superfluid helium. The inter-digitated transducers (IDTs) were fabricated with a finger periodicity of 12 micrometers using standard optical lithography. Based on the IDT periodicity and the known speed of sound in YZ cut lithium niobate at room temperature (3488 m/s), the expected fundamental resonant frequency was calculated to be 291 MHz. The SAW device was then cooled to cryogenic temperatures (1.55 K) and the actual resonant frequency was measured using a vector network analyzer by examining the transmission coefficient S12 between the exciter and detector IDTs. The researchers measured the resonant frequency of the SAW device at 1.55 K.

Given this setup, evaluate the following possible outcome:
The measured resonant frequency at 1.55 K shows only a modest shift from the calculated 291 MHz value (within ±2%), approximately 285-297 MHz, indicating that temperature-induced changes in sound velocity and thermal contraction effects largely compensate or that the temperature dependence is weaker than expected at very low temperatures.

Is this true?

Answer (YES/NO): YES